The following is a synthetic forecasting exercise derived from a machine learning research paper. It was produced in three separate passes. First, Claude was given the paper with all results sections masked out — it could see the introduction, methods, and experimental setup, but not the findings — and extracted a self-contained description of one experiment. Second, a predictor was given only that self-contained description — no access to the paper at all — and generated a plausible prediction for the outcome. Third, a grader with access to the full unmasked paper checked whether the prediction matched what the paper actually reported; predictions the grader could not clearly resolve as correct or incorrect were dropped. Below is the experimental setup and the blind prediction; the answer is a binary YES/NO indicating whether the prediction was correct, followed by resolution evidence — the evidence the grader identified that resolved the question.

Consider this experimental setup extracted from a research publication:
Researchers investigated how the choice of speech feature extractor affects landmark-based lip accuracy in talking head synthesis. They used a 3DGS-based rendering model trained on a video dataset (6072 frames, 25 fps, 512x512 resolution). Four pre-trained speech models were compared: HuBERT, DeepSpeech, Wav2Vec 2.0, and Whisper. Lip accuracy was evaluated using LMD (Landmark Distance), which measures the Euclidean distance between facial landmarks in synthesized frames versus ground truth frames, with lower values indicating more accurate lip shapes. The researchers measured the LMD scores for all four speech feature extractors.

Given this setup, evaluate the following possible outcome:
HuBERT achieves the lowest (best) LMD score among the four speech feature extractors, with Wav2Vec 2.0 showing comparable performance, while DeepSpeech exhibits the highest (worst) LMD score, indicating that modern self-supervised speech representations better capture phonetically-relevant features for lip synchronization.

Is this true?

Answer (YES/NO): NO